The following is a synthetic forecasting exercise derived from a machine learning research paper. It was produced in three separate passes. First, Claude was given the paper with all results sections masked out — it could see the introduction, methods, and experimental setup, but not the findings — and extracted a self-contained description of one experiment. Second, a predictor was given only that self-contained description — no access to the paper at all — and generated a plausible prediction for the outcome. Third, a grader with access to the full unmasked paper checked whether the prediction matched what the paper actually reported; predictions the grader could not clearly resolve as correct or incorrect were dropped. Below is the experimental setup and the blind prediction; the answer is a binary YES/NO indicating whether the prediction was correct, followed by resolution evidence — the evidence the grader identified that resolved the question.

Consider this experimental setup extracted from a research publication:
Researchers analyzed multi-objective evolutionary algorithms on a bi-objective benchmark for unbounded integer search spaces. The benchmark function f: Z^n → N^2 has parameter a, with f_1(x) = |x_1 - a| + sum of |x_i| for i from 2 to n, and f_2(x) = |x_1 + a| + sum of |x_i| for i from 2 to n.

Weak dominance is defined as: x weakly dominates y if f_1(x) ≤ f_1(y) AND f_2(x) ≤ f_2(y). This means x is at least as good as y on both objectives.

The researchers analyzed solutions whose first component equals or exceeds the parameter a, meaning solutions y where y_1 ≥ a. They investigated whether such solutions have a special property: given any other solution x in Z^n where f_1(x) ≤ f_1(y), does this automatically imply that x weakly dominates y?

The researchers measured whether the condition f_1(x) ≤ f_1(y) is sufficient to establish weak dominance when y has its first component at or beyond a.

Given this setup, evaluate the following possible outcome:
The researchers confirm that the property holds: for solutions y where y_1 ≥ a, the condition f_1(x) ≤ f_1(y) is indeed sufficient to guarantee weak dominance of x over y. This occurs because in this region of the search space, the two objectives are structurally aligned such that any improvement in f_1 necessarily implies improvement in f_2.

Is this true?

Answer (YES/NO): YES